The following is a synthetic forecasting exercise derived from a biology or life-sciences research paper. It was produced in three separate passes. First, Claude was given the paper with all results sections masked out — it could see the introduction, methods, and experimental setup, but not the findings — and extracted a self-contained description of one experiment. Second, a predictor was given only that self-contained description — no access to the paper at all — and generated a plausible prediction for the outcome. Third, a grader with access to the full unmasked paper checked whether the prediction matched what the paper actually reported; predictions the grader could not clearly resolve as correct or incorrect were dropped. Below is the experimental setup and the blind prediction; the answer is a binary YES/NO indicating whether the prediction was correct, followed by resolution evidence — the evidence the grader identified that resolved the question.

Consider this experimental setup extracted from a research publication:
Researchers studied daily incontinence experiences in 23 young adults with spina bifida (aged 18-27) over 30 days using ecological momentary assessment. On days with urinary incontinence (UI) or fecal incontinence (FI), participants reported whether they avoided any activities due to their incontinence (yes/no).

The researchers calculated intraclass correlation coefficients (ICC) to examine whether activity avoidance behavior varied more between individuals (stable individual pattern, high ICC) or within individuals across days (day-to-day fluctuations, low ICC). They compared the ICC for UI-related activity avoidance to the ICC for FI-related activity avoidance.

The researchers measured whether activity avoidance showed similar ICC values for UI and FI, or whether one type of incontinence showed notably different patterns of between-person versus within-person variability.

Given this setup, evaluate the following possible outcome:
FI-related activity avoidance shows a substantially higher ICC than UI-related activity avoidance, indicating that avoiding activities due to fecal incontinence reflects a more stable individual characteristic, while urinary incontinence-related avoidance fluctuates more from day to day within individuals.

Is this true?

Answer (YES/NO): NO